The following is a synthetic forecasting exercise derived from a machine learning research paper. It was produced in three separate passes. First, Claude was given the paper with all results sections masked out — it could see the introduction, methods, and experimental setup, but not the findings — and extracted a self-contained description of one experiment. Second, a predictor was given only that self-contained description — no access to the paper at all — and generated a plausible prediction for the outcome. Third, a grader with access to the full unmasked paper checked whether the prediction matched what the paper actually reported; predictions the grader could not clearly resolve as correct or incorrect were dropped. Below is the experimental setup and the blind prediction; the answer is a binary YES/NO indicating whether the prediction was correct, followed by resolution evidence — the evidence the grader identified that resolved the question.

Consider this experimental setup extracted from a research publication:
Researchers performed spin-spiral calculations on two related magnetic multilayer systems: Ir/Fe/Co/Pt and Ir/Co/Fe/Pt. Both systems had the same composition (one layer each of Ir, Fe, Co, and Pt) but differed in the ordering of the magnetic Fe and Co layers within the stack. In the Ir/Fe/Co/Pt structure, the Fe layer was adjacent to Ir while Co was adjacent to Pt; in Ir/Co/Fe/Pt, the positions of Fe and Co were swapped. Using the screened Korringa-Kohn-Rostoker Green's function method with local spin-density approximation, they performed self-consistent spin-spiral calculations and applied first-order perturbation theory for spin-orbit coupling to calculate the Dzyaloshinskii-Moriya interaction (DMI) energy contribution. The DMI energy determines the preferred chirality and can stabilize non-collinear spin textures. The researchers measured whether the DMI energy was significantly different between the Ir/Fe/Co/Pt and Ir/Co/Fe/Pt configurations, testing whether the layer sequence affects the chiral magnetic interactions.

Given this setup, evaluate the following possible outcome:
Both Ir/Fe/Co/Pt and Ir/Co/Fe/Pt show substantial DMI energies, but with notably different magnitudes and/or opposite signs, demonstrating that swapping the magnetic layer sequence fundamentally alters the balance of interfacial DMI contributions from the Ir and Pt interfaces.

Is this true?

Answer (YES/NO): YES